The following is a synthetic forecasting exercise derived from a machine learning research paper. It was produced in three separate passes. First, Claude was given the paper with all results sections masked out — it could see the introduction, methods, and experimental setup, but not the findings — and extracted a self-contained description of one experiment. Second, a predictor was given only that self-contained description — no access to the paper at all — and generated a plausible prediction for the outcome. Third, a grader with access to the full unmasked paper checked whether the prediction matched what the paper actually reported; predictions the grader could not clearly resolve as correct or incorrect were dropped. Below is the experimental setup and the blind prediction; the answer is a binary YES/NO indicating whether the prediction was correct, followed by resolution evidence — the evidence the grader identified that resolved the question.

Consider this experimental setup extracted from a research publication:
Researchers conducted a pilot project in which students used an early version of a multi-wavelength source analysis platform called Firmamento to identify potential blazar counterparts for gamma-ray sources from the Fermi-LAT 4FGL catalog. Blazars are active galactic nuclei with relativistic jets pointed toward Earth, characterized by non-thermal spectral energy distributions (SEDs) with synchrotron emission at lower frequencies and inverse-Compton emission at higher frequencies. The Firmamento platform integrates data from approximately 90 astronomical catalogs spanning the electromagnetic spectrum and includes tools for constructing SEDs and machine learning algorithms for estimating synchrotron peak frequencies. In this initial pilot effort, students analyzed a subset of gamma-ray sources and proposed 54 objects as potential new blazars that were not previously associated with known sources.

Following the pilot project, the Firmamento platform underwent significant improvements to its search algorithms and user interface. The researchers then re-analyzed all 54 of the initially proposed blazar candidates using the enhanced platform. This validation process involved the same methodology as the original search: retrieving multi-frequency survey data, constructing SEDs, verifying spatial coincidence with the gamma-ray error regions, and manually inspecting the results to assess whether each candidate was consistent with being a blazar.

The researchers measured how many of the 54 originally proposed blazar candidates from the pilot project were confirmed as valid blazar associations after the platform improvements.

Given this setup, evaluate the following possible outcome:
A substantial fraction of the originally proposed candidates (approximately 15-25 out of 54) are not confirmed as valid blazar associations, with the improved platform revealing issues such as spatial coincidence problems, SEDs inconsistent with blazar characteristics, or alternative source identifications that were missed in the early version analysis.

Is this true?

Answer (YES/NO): NO